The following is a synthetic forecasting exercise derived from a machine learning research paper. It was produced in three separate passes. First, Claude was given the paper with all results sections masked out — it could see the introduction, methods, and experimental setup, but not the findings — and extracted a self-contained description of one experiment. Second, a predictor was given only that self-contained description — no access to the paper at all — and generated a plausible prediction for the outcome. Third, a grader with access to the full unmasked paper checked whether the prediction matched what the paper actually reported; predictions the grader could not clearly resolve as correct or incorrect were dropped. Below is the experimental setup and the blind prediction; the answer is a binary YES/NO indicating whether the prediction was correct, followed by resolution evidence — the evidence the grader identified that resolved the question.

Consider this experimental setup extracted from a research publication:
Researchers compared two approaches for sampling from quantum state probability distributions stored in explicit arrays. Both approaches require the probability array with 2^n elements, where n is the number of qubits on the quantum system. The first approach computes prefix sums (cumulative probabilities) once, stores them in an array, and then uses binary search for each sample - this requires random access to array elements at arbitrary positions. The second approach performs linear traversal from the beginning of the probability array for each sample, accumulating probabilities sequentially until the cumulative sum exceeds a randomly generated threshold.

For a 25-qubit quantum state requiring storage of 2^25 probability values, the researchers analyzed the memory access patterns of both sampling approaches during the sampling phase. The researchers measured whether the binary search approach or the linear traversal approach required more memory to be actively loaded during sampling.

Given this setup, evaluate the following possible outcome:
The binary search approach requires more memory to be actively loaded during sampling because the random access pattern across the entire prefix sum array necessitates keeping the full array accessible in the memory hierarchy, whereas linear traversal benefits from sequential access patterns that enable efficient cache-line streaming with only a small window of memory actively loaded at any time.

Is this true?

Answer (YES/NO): YES